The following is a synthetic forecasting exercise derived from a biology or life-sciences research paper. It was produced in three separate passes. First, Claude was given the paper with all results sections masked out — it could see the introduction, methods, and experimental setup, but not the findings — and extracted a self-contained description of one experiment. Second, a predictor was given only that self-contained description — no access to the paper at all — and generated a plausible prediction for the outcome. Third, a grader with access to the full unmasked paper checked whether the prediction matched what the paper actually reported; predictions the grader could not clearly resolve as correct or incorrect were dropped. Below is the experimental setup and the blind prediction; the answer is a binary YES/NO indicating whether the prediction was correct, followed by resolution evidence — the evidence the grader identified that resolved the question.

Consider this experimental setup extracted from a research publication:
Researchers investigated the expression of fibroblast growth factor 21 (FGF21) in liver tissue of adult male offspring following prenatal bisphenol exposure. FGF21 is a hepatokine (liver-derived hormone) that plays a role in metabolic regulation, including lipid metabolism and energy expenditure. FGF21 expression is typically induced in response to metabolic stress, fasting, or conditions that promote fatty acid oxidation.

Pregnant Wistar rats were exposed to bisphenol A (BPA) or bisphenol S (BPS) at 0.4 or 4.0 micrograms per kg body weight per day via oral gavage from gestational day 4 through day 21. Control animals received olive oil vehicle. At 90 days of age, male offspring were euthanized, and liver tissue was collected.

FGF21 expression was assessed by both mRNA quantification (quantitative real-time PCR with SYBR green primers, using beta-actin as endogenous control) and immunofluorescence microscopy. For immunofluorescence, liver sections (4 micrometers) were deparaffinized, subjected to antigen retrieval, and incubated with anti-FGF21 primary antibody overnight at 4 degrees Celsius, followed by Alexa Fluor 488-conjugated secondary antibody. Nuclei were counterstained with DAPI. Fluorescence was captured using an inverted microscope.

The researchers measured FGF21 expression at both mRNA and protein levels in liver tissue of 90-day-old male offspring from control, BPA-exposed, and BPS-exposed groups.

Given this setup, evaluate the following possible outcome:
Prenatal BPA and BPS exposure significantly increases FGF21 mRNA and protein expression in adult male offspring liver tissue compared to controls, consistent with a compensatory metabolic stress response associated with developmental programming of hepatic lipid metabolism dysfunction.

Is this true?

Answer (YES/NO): YES